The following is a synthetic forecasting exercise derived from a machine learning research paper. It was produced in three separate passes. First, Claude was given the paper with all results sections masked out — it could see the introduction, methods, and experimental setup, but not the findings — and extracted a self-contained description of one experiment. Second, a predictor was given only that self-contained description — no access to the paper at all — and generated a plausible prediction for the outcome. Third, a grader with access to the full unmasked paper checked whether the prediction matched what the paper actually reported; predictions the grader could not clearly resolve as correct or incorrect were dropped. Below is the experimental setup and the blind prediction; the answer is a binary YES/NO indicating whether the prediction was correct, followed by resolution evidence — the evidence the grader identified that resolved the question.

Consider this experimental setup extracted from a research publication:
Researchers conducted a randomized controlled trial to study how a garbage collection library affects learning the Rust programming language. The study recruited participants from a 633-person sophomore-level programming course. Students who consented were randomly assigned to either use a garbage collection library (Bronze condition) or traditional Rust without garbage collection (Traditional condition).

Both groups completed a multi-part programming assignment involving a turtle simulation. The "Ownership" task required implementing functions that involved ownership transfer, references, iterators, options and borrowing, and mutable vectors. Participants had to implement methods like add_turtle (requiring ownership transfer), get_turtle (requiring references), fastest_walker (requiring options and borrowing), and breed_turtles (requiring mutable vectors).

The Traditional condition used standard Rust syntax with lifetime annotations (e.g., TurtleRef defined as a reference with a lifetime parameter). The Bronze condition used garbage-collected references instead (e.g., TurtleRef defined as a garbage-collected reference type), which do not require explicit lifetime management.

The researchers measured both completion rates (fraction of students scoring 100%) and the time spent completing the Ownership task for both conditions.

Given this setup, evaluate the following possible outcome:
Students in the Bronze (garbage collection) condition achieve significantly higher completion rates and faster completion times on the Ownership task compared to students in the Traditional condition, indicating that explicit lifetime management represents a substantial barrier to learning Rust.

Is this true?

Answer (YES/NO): NO